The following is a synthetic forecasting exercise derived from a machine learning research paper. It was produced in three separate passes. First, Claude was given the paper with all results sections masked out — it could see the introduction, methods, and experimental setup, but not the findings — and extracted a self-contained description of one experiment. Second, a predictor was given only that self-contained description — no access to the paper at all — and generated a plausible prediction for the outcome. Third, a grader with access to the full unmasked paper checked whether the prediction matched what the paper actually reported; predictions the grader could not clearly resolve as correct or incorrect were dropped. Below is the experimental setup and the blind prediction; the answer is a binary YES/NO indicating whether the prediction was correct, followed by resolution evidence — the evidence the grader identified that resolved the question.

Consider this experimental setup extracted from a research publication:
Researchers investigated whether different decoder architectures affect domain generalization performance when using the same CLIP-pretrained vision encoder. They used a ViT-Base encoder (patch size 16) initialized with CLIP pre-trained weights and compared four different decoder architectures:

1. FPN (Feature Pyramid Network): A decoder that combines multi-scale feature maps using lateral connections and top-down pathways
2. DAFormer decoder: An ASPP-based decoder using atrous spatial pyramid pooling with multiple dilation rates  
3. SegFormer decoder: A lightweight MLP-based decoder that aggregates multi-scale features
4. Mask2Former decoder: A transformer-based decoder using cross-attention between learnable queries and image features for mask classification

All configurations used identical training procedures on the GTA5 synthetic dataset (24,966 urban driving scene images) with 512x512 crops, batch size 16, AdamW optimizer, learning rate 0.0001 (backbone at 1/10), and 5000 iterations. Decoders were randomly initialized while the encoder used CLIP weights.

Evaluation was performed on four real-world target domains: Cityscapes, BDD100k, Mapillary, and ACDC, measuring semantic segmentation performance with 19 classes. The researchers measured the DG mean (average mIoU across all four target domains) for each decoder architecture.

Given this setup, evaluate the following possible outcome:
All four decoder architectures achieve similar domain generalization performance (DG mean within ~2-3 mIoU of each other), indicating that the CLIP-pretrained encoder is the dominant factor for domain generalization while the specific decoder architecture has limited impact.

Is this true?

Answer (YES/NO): NO